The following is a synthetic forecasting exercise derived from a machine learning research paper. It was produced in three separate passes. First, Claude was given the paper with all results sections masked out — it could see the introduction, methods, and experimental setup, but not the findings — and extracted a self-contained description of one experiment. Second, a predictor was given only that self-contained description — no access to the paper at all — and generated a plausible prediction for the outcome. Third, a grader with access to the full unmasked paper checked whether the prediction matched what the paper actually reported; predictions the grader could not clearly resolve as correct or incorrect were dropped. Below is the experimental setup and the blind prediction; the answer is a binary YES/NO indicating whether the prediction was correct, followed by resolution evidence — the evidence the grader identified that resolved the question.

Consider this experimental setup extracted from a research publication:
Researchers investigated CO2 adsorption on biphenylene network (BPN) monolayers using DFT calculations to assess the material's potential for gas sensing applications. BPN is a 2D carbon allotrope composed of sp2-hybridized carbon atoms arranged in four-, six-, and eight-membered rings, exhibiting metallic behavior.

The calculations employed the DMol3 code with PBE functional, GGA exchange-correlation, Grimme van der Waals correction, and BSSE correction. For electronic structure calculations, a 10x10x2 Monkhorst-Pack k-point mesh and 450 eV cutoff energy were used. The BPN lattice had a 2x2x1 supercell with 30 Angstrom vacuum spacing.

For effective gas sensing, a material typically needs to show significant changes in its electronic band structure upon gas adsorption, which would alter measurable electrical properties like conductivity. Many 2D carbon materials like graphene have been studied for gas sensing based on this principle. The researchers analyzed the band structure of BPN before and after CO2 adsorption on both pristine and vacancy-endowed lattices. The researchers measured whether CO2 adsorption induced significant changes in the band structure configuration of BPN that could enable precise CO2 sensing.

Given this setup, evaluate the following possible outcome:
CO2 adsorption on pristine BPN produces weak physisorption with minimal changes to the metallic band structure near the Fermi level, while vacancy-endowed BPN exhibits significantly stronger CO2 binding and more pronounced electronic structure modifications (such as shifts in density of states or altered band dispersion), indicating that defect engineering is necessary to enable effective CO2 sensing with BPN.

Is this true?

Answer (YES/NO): NO